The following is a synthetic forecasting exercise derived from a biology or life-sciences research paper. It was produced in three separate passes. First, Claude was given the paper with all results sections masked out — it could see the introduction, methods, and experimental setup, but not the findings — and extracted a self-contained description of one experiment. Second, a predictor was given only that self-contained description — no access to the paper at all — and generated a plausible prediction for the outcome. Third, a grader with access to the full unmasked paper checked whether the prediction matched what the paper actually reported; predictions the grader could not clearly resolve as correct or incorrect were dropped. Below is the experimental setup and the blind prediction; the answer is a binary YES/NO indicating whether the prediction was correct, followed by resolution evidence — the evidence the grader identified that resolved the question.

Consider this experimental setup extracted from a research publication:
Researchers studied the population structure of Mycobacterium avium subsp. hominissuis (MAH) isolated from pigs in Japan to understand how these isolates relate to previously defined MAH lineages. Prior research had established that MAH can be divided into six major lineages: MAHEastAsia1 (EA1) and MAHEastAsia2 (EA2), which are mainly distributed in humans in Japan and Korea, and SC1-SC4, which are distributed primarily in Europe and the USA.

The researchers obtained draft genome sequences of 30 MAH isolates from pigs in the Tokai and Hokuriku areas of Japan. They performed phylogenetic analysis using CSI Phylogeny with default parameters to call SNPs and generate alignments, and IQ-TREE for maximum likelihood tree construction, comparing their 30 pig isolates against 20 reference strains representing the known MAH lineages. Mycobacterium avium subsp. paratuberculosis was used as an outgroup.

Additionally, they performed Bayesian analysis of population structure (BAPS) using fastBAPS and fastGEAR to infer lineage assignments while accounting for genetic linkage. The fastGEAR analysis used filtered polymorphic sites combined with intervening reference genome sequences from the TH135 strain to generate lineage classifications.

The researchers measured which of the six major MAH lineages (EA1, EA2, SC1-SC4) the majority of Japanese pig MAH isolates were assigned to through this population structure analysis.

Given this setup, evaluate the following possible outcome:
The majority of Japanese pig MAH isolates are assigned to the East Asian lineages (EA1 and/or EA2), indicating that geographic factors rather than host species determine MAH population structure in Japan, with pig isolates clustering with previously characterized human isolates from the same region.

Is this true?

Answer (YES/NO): NO